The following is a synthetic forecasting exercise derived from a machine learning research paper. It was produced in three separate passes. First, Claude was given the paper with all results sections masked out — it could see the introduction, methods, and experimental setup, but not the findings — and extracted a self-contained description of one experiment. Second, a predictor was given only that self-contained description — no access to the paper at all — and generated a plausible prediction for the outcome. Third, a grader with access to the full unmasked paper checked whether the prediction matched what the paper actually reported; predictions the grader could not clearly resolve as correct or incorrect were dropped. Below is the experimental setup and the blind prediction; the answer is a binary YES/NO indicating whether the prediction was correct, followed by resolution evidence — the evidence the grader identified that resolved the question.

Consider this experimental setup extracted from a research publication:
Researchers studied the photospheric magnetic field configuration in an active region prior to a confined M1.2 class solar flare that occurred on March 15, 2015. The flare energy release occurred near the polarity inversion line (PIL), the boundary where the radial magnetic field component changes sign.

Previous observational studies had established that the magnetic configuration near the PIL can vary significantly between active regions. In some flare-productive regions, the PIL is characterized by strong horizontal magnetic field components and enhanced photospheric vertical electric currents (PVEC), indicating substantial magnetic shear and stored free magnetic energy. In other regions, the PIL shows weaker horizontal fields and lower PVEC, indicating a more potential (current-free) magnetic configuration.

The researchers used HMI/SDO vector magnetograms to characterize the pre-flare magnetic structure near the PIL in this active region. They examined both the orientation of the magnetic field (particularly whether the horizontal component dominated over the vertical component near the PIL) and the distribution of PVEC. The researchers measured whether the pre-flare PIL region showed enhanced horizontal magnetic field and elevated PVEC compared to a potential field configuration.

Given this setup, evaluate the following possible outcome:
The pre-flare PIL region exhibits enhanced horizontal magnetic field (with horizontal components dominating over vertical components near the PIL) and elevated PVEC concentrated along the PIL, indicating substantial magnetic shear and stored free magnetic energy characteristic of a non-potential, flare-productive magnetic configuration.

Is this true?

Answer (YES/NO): YES